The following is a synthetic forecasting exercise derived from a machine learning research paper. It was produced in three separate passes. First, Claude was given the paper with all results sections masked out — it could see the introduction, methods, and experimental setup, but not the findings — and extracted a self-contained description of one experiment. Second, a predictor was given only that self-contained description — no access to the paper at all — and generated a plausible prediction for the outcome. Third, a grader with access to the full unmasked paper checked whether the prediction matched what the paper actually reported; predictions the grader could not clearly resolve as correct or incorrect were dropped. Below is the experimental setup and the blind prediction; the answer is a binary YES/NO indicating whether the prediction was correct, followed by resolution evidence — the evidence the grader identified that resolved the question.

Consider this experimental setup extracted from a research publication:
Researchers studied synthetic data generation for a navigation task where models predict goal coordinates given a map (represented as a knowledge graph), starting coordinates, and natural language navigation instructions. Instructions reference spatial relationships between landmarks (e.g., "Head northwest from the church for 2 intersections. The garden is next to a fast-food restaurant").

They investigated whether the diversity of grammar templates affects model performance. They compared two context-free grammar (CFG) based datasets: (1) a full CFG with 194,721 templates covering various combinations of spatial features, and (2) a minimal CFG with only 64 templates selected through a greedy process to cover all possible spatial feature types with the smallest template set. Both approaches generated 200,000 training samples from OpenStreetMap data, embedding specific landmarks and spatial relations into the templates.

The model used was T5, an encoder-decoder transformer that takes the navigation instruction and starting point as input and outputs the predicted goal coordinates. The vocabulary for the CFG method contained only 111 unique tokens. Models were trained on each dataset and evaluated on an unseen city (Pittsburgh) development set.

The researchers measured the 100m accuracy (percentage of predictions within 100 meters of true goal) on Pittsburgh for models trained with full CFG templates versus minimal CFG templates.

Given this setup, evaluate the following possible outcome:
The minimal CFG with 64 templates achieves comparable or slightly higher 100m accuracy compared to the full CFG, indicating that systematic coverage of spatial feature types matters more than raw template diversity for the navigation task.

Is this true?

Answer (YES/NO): NO